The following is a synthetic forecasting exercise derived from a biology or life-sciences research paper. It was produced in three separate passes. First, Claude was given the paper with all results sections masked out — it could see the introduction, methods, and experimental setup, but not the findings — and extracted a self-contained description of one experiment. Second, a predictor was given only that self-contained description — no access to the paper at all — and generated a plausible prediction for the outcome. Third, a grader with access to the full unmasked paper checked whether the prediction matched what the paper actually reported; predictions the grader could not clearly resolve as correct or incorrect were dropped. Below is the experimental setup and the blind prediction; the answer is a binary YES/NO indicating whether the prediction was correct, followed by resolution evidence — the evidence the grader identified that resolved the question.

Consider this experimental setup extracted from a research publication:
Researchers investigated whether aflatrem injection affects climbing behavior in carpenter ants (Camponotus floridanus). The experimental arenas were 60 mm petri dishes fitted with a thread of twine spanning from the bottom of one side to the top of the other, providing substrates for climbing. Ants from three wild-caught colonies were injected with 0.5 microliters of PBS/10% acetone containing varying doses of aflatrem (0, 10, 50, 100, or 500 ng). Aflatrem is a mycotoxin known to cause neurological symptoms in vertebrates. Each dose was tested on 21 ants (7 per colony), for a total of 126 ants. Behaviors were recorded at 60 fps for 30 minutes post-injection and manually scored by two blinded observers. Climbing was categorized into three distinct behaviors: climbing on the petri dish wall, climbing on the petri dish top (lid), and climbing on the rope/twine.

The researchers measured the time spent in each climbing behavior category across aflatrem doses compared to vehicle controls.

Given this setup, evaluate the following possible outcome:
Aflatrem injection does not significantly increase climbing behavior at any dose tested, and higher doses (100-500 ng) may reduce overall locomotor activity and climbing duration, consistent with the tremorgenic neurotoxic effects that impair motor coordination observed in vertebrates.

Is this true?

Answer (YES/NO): YES